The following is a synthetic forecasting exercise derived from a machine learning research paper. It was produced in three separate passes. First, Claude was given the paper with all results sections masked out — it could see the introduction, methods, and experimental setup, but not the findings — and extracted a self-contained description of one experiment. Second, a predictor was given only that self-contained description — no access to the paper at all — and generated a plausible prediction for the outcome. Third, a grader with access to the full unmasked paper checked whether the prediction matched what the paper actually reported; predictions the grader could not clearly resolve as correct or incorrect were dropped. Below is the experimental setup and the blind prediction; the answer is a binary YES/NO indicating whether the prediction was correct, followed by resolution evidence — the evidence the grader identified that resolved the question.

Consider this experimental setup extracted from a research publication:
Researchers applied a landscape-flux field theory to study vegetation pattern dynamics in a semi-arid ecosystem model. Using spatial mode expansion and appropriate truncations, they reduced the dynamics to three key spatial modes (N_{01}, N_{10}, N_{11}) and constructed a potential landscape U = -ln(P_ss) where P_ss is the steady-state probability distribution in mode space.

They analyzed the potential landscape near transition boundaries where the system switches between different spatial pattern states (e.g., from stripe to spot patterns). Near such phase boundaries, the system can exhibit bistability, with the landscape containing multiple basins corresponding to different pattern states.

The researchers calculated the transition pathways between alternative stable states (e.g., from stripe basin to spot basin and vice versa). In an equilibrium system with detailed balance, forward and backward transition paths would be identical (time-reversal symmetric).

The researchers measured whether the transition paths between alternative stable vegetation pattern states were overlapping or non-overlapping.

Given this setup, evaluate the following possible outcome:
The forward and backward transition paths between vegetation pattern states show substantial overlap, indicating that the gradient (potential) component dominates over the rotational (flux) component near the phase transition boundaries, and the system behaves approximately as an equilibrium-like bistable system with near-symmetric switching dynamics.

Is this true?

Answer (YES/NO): NO